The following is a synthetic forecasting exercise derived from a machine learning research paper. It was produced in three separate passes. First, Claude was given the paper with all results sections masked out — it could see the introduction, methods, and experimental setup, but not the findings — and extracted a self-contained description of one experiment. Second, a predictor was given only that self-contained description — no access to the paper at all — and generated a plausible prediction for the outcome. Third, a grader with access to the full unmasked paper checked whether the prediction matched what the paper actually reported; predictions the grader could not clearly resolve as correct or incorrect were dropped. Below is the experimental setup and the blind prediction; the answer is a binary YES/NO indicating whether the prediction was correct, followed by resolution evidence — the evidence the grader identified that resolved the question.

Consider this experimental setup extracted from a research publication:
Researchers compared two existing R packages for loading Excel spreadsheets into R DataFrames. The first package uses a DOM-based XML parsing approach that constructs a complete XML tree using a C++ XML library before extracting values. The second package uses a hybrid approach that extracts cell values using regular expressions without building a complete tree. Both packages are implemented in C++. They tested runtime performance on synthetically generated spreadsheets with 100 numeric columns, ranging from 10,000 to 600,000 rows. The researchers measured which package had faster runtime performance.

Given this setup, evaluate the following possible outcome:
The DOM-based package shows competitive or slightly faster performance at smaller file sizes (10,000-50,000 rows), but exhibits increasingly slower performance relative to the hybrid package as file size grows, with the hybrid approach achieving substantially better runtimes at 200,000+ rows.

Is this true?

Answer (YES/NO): NO